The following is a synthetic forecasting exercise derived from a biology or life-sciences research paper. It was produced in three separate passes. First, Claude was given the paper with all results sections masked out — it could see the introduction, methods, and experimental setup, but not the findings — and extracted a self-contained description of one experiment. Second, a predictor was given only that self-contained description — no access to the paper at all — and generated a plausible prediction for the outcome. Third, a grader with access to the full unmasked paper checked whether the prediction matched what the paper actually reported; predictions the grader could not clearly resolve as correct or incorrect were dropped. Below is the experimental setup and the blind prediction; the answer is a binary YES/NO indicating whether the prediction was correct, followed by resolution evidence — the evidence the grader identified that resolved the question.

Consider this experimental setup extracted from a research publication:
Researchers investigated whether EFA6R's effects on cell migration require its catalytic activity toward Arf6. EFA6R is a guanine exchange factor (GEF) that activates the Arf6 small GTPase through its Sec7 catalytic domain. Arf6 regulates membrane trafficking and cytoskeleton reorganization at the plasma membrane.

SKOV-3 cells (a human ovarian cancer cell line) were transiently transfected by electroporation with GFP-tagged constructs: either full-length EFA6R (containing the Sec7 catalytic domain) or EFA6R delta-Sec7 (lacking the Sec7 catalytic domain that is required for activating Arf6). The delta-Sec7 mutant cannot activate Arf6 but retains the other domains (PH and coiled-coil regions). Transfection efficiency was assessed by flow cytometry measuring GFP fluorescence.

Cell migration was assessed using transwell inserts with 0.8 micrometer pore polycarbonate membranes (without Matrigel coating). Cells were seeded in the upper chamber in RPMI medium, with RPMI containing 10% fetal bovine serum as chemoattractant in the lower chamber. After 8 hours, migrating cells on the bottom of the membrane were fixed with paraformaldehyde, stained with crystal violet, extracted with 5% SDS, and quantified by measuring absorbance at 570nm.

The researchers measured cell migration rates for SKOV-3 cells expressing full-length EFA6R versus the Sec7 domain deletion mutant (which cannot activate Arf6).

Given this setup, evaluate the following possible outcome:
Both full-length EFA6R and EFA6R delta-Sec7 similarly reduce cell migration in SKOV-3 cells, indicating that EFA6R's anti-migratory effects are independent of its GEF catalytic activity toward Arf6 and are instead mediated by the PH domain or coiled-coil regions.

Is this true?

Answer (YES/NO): YES